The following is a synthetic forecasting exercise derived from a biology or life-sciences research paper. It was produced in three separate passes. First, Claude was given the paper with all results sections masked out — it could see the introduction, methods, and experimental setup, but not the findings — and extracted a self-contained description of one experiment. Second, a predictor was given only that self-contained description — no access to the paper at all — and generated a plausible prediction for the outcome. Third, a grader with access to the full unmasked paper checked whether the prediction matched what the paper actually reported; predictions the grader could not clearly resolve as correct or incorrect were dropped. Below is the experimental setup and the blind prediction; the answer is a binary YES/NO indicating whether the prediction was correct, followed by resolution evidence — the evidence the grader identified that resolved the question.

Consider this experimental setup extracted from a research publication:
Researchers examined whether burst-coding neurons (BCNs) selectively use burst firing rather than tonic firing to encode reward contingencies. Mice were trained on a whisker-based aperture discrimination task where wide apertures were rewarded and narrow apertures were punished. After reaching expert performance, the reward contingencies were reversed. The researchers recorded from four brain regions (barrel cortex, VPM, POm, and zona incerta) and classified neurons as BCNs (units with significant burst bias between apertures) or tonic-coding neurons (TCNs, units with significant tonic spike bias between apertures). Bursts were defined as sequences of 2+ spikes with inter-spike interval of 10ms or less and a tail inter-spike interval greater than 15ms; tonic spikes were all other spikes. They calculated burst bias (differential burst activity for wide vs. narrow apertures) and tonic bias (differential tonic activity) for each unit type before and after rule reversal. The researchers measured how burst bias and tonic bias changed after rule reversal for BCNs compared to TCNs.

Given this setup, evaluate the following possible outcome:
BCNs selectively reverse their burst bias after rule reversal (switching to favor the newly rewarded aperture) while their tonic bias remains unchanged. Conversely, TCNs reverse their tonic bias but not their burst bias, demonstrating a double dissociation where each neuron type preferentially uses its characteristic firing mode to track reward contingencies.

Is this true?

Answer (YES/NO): NO